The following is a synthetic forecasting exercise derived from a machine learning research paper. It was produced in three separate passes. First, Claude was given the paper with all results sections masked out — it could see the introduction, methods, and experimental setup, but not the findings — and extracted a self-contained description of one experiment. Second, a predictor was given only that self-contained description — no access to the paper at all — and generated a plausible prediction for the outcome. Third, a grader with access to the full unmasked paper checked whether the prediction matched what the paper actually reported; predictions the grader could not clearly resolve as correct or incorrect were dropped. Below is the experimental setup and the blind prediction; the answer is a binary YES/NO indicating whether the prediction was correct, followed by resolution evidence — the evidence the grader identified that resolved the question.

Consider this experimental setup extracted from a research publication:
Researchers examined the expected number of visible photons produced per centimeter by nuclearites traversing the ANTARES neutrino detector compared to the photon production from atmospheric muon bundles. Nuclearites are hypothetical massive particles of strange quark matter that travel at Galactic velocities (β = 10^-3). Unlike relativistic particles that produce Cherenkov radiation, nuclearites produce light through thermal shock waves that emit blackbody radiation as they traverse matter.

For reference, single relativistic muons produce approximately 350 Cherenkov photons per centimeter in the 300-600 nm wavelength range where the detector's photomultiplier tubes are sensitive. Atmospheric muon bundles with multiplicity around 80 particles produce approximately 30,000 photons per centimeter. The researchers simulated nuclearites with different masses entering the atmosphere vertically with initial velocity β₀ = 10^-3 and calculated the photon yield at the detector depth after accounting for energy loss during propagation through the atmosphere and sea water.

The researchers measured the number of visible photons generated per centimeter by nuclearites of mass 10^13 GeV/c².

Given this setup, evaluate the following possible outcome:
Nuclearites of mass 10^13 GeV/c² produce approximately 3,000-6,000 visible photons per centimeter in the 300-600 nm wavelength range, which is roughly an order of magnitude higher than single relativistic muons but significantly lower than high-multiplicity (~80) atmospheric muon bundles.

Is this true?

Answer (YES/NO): NO